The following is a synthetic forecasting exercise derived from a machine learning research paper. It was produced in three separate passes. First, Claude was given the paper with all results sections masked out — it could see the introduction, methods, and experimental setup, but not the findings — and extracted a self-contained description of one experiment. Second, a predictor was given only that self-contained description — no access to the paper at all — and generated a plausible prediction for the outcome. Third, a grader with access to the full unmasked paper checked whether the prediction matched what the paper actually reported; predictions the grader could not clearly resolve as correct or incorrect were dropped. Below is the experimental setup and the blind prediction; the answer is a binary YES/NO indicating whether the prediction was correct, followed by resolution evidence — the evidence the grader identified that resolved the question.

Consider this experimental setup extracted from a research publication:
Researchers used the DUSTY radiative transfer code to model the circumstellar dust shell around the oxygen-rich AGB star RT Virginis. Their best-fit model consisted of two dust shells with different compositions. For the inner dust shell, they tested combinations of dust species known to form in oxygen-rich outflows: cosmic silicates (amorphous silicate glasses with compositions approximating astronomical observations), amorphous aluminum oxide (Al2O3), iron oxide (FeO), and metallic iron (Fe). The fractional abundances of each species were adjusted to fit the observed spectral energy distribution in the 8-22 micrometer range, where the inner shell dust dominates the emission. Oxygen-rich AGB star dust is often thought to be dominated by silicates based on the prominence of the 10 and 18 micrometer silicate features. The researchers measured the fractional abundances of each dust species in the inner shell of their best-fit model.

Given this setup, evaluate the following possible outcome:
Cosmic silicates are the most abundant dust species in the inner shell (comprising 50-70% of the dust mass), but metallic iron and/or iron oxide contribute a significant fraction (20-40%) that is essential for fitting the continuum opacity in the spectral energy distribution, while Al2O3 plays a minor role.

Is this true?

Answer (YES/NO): NO